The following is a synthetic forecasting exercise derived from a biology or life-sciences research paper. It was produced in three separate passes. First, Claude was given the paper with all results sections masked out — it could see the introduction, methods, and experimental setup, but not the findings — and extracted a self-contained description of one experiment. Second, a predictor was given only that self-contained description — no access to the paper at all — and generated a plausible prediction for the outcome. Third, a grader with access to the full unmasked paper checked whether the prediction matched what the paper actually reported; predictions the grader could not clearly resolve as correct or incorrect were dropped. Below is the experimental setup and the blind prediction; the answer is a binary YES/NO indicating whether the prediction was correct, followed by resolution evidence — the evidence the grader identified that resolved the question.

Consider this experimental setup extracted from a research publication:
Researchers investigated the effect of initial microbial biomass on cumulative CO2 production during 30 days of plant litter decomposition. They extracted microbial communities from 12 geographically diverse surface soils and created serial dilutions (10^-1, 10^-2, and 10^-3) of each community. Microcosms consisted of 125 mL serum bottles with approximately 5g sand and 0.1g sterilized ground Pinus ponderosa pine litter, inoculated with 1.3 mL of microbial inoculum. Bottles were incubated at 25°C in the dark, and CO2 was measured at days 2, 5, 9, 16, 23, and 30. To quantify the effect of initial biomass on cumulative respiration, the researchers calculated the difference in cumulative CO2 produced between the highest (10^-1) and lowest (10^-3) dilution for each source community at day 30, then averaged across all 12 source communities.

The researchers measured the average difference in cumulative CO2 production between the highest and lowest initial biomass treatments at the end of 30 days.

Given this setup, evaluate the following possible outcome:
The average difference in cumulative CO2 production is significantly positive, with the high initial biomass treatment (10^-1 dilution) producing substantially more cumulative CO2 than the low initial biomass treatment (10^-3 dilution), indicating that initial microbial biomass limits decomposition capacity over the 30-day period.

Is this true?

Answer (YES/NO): NO